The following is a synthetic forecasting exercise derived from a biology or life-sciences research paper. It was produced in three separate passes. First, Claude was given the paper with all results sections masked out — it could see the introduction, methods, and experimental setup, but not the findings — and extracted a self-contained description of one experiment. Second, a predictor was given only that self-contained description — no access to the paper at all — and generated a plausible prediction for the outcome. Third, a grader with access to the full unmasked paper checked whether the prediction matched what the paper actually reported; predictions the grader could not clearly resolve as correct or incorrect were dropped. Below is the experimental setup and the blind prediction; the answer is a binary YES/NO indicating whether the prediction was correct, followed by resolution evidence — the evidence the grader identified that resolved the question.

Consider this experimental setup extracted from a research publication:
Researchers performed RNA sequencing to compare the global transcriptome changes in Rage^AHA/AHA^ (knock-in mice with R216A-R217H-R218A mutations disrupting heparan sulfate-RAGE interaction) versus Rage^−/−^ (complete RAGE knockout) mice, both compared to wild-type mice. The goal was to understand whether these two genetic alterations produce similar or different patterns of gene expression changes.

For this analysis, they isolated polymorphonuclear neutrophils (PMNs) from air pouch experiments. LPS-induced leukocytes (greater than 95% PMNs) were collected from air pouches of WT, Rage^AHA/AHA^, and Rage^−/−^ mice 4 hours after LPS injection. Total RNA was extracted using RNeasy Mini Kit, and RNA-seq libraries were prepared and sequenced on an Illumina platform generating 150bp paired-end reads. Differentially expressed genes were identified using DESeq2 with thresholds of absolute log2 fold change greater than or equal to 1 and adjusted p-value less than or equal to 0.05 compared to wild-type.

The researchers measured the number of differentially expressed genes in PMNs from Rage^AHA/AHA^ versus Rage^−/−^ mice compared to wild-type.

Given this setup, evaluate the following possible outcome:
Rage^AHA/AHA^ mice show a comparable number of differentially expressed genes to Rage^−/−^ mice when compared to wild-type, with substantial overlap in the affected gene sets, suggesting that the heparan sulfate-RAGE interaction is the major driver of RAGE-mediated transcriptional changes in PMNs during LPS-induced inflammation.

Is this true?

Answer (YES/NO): NO